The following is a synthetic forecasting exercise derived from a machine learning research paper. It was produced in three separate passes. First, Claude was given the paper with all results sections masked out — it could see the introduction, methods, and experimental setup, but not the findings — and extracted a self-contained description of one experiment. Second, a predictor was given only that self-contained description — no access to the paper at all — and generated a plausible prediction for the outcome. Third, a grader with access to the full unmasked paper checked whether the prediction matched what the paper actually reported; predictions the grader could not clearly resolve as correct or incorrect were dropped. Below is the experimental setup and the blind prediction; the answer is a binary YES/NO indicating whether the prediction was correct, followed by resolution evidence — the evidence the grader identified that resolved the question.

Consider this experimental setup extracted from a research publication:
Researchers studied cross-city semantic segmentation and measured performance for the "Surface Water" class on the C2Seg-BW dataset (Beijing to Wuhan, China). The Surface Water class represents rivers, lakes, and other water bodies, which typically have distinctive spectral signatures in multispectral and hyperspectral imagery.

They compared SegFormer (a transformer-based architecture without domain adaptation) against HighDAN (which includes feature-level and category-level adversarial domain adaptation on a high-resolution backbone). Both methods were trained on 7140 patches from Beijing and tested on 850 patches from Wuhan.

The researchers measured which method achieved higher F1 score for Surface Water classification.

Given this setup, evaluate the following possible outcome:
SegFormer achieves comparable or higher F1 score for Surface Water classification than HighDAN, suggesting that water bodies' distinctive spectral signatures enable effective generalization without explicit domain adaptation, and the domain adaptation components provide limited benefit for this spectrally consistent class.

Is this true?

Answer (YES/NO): YES